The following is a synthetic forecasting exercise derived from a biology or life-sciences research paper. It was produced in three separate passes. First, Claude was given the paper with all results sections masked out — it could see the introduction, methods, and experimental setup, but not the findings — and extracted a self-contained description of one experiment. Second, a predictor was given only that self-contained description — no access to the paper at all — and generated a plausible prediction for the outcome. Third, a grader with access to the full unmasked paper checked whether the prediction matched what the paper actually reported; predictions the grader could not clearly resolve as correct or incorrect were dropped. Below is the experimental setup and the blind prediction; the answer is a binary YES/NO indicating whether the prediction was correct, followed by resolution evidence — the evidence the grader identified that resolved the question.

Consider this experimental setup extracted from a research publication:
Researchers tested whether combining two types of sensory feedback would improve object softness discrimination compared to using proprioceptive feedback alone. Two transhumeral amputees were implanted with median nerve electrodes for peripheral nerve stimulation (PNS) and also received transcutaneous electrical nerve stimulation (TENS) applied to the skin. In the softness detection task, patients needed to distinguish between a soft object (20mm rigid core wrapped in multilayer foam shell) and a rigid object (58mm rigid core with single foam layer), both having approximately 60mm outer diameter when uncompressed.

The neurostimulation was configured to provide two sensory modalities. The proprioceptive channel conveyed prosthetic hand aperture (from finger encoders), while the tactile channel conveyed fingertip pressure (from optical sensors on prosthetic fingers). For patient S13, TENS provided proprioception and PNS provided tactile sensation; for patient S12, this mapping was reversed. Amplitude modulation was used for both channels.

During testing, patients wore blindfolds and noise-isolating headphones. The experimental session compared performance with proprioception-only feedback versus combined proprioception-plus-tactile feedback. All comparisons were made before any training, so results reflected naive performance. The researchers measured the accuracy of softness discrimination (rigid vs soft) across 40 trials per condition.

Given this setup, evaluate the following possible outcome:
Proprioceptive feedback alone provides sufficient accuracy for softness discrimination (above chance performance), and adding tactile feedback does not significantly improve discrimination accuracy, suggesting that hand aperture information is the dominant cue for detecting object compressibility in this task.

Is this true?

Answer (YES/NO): NO